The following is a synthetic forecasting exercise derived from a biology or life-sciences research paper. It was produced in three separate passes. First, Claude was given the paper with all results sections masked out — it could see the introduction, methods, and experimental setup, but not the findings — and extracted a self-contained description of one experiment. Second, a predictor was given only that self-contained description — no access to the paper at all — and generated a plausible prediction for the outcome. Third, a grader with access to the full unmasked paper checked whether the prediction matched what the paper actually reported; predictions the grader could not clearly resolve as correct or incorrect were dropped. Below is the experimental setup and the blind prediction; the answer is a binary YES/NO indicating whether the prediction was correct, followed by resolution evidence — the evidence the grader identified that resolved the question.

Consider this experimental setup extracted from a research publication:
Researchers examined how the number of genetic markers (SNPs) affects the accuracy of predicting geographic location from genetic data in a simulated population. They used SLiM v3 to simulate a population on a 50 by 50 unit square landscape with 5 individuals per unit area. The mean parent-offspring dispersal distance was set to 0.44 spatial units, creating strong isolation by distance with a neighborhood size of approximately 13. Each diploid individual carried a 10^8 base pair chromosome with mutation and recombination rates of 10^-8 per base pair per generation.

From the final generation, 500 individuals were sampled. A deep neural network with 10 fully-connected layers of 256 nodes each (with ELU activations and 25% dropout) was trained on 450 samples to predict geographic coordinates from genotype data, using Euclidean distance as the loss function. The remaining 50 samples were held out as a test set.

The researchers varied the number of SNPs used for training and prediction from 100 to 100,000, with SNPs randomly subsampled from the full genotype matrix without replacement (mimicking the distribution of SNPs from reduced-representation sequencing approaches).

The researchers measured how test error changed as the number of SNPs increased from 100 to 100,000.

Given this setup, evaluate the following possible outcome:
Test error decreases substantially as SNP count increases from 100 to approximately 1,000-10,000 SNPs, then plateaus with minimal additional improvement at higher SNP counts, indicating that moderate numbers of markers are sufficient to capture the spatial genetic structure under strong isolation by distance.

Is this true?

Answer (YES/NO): YES